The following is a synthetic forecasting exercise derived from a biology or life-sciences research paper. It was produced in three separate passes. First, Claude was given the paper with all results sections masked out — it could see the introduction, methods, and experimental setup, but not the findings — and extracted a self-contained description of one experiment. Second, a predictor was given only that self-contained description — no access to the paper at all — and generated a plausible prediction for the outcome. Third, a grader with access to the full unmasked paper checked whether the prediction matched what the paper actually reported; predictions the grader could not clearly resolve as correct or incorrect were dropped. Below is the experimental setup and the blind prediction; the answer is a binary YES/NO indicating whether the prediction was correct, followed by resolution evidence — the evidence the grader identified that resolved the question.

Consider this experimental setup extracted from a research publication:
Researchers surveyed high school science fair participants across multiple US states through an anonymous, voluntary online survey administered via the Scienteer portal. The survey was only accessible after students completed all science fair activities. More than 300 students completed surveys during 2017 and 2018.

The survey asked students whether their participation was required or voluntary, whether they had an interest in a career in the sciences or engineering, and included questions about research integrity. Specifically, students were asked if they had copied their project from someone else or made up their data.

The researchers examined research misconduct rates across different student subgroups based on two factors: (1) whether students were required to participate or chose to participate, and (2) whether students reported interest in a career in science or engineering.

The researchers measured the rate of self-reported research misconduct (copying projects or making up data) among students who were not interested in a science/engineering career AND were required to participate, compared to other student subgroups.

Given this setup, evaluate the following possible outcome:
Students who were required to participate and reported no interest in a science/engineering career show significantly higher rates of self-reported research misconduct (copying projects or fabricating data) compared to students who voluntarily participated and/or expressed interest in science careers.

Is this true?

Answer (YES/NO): YES